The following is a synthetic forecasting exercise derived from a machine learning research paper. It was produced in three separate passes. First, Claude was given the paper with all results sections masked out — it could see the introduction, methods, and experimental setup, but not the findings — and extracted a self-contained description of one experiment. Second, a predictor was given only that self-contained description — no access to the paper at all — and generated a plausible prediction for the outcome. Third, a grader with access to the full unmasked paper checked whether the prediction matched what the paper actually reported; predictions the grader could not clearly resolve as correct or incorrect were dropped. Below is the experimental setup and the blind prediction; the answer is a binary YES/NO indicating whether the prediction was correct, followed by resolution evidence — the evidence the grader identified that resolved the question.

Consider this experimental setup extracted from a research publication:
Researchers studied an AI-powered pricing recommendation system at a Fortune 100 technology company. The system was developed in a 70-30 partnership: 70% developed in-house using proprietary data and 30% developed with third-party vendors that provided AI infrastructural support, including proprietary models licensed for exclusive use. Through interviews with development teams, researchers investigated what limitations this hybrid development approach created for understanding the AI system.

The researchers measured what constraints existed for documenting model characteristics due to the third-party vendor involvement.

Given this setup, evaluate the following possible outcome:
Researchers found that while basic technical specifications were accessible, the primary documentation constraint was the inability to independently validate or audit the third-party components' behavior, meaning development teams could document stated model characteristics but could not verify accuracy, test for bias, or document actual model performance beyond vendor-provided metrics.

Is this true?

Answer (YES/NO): NO